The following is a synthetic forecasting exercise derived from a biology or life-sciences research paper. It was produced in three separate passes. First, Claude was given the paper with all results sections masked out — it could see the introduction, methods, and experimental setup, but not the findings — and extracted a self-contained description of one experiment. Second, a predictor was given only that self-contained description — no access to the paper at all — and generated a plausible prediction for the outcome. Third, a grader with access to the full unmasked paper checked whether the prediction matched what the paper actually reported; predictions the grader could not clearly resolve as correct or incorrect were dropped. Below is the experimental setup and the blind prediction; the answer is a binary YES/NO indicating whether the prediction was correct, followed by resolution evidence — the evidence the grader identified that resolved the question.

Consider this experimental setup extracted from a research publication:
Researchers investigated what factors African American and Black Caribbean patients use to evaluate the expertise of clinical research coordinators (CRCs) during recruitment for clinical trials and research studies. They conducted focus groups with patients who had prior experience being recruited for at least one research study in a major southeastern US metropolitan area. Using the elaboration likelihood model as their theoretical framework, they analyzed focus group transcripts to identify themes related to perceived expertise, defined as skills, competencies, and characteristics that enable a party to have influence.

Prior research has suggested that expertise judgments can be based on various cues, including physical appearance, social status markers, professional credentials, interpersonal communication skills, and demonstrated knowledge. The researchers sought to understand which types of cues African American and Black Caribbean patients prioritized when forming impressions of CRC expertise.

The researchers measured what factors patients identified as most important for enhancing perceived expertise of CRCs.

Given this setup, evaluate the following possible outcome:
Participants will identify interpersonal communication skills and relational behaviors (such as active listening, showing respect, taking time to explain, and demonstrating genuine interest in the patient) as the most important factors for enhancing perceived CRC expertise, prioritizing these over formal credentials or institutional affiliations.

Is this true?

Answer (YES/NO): NO